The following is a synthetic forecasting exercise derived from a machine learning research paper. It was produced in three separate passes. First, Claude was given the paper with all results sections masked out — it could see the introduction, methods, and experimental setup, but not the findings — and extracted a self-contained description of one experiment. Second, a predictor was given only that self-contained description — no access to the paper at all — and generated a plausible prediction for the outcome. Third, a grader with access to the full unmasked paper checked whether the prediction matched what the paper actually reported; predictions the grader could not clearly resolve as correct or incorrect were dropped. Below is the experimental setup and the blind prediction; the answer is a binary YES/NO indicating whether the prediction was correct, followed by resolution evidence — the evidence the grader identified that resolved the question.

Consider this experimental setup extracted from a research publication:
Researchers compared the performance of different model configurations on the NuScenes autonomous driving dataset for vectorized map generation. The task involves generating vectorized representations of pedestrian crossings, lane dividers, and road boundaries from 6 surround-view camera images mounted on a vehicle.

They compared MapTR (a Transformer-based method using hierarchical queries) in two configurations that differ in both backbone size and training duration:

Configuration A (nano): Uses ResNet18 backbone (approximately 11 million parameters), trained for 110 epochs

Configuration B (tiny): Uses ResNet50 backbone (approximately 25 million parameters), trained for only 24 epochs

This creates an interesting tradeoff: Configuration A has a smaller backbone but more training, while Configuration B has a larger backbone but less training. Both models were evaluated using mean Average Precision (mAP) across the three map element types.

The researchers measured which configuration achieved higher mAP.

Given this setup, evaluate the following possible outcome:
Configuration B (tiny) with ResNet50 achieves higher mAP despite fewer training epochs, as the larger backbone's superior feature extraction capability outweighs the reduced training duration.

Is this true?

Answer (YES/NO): YES